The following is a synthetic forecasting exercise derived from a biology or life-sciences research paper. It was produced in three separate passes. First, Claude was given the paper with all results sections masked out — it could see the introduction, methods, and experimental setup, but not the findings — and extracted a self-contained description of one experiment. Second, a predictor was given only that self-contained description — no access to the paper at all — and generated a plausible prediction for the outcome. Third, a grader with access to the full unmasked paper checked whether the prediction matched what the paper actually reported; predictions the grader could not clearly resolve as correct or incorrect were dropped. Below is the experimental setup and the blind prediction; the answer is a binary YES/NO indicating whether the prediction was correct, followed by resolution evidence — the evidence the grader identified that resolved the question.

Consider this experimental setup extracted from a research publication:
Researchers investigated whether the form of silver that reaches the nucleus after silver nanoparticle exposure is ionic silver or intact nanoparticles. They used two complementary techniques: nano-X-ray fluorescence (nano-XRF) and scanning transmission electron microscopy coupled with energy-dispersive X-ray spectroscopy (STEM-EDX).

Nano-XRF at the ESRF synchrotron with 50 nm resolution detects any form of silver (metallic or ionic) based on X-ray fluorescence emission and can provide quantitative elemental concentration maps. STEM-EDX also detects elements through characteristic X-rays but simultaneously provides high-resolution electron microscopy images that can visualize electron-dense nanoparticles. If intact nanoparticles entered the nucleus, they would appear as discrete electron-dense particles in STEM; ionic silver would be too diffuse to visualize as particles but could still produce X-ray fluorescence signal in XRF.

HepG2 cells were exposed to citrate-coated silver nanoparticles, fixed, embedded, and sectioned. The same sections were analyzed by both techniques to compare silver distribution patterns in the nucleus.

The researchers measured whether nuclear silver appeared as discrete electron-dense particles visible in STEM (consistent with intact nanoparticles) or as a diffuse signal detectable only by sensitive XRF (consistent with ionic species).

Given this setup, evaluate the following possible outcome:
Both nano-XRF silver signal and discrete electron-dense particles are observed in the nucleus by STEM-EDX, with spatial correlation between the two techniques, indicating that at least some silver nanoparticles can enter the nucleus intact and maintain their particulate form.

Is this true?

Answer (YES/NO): NO